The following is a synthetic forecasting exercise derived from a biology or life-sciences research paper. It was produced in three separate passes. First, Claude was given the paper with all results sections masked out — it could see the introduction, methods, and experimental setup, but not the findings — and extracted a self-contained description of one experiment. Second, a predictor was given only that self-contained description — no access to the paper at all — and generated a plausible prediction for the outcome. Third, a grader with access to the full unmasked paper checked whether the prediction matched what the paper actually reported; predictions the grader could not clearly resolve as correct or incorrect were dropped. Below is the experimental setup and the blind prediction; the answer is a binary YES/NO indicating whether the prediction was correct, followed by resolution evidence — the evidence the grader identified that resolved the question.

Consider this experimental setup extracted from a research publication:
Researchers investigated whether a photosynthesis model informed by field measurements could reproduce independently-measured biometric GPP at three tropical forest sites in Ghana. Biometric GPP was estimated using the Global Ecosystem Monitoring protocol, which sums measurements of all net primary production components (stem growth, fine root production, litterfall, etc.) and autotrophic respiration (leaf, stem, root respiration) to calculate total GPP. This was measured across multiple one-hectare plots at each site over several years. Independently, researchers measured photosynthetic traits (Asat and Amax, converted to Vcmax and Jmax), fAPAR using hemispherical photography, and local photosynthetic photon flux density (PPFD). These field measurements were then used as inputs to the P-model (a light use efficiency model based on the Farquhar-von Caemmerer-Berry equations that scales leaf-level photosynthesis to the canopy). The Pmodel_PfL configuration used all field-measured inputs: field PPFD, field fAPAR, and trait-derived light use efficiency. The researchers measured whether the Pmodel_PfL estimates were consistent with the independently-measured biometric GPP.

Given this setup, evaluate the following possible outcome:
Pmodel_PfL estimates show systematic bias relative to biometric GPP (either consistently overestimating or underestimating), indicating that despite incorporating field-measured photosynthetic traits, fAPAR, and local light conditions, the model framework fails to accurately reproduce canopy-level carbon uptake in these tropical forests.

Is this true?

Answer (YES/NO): NO